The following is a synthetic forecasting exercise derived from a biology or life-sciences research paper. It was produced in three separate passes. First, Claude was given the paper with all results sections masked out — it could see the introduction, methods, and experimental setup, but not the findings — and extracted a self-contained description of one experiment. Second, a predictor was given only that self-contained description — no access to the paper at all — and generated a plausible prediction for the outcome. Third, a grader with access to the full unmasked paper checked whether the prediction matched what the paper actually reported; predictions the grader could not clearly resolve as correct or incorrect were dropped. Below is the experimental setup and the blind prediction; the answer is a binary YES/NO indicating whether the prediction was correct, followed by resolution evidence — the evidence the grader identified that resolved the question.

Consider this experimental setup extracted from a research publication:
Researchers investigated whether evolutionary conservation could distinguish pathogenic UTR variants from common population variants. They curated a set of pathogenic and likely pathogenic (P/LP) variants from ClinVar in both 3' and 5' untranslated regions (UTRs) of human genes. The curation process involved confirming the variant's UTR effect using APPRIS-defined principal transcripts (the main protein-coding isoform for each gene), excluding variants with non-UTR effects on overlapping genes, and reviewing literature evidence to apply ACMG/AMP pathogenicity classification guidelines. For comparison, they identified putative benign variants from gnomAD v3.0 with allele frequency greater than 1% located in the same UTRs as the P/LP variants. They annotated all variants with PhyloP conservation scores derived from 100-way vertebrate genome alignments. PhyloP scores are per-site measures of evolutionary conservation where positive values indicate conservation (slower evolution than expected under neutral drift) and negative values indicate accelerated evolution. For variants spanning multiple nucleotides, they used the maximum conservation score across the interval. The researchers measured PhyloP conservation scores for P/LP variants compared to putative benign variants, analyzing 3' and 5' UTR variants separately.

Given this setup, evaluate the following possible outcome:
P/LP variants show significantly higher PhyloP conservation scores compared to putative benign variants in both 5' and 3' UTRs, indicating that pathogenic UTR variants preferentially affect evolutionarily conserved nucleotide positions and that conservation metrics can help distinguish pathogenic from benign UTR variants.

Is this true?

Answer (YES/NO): YES